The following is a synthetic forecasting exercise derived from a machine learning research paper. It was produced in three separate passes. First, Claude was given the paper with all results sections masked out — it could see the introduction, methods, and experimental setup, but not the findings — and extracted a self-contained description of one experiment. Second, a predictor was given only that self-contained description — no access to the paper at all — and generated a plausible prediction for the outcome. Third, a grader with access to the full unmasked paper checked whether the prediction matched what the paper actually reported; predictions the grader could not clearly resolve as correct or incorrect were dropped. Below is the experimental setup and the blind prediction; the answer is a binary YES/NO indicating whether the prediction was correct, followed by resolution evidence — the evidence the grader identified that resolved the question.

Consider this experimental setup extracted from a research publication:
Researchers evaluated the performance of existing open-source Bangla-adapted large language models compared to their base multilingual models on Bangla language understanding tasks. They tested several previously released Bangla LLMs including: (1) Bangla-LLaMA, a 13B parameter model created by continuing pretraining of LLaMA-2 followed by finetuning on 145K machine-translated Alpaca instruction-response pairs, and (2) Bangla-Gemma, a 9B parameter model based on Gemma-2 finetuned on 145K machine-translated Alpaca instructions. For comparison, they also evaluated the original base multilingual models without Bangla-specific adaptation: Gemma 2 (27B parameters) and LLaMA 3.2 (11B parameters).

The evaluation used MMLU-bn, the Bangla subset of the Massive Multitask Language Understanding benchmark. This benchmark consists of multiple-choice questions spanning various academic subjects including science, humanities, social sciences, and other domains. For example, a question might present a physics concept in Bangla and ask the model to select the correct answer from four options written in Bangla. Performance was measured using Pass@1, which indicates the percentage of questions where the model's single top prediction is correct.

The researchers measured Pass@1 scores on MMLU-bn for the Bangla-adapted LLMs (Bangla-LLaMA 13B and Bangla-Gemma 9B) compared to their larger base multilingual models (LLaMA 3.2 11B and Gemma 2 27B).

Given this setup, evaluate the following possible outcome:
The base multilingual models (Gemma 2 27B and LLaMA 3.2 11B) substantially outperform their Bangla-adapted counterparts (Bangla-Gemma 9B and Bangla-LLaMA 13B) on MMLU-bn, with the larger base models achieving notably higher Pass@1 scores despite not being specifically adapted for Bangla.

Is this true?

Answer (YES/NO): YES